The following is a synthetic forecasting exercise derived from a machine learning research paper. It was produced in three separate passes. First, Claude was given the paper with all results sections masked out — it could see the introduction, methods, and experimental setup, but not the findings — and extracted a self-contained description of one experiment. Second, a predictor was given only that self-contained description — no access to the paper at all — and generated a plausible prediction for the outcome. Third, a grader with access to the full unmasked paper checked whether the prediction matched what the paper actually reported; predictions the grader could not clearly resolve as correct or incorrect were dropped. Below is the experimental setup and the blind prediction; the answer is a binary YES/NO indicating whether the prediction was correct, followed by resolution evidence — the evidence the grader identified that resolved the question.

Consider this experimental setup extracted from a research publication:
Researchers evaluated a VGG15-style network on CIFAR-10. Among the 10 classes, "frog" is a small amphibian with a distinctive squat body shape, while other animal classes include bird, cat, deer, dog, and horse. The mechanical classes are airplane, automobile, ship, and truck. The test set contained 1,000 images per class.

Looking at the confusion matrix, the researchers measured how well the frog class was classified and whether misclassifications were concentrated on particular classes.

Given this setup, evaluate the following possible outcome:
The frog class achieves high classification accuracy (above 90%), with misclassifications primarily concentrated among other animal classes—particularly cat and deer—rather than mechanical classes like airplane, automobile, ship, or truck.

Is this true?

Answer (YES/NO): NO